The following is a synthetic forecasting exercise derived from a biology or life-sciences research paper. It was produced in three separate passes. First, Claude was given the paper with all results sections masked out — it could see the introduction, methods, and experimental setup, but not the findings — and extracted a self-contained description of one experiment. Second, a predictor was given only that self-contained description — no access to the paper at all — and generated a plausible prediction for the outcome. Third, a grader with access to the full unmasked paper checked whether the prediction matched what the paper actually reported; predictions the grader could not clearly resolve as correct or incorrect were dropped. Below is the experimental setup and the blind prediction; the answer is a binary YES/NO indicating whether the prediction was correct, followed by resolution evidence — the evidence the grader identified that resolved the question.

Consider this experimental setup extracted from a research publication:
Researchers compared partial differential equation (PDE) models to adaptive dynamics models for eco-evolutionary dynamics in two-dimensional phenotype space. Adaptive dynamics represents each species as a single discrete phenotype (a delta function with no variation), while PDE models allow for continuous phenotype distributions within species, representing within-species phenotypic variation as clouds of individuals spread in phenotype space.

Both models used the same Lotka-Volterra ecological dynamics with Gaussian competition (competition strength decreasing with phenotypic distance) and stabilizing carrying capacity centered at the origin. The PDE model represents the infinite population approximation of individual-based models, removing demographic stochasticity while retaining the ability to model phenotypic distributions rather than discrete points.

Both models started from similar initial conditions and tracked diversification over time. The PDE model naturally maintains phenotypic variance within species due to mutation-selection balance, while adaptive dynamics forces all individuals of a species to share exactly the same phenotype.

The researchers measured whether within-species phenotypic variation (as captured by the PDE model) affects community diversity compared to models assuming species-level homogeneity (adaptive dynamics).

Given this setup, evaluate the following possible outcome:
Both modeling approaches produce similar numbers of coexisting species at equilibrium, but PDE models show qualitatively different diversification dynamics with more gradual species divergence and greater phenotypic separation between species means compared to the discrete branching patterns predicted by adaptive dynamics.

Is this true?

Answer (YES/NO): NO